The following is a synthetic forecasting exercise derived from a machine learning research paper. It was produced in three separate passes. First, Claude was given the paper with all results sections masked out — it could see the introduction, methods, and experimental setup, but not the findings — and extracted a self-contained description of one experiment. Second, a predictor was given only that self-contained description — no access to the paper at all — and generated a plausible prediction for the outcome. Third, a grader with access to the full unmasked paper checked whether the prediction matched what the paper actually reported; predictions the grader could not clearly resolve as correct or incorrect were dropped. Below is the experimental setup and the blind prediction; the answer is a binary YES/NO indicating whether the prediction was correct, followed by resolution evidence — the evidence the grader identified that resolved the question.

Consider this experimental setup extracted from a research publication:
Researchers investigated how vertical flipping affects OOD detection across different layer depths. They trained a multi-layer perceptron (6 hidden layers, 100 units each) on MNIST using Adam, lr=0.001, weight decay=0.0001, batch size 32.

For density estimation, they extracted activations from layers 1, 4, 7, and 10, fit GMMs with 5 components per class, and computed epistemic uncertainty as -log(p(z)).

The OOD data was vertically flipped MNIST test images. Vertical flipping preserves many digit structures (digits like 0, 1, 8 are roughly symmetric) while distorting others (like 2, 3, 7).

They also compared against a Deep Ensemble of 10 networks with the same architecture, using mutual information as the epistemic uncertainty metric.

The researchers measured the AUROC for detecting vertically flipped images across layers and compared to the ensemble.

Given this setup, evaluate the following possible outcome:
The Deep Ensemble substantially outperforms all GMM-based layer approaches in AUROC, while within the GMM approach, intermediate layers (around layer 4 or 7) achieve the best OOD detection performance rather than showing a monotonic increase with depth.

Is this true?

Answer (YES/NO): NO